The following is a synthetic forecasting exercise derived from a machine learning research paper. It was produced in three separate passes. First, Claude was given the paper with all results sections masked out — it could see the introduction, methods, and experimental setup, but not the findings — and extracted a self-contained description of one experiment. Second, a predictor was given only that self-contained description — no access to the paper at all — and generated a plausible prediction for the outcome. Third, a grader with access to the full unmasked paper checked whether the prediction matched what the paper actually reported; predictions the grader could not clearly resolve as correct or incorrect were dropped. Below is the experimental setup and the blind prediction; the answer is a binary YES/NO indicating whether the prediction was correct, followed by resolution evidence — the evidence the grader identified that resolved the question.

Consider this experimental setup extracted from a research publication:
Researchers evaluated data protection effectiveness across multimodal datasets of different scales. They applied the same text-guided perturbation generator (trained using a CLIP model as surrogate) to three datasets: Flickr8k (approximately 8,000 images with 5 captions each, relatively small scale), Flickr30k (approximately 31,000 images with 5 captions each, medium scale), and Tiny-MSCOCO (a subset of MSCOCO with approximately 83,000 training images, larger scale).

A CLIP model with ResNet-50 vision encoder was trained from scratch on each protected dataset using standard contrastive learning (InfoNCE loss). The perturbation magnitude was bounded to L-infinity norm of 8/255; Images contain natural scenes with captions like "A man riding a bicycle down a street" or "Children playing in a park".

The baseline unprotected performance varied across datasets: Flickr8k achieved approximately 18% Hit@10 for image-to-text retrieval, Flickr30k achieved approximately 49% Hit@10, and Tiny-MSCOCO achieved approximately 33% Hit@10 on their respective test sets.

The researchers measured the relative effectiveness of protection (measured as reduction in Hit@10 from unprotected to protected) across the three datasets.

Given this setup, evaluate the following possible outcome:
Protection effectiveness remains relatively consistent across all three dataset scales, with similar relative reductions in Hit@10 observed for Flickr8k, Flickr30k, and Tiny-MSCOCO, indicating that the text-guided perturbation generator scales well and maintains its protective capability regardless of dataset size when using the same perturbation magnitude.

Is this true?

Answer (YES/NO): NO